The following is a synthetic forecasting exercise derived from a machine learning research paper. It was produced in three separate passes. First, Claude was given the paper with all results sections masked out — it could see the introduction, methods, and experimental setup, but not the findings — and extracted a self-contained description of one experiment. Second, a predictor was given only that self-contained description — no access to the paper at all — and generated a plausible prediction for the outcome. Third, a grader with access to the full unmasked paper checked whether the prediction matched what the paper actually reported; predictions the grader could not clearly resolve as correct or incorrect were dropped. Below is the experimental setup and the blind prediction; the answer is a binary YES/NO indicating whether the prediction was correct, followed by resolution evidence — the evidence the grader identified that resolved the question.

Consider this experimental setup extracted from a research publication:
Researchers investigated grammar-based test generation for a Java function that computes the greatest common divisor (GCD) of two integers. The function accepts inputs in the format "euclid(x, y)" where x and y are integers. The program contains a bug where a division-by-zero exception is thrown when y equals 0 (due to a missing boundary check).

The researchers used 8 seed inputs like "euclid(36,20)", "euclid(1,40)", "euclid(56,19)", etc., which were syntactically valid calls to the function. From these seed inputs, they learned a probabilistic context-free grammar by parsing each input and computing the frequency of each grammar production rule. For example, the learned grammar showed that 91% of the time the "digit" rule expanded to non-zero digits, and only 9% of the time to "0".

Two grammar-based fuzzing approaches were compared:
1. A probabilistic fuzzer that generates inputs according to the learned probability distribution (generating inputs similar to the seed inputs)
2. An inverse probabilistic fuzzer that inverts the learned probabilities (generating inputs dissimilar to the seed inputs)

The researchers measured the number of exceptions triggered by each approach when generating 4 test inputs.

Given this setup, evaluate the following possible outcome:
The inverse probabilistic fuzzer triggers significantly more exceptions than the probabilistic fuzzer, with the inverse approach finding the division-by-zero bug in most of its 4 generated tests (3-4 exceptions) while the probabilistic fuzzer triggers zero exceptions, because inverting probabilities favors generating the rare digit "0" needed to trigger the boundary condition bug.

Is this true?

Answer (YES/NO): YES